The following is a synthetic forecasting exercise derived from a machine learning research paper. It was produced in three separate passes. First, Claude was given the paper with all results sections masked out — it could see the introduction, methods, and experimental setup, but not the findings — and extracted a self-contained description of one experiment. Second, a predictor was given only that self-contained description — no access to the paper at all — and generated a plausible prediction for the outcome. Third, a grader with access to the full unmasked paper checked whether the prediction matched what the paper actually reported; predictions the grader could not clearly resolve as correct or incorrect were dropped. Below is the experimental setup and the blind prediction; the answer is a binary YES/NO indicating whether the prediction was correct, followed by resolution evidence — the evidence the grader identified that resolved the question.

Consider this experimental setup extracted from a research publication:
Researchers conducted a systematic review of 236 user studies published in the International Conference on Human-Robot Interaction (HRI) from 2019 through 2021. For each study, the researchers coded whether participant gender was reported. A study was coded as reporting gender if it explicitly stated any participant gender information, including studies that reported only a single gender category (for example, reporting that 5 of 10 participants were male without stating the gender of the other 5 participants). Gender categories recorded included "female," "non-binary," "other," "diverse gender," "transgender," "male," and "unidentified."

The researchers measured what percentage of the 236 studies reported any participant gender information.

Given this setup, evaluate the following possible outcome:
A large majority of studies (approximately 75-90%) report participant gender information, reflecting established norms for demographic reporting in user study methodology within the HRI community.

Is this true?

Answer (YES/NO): NO